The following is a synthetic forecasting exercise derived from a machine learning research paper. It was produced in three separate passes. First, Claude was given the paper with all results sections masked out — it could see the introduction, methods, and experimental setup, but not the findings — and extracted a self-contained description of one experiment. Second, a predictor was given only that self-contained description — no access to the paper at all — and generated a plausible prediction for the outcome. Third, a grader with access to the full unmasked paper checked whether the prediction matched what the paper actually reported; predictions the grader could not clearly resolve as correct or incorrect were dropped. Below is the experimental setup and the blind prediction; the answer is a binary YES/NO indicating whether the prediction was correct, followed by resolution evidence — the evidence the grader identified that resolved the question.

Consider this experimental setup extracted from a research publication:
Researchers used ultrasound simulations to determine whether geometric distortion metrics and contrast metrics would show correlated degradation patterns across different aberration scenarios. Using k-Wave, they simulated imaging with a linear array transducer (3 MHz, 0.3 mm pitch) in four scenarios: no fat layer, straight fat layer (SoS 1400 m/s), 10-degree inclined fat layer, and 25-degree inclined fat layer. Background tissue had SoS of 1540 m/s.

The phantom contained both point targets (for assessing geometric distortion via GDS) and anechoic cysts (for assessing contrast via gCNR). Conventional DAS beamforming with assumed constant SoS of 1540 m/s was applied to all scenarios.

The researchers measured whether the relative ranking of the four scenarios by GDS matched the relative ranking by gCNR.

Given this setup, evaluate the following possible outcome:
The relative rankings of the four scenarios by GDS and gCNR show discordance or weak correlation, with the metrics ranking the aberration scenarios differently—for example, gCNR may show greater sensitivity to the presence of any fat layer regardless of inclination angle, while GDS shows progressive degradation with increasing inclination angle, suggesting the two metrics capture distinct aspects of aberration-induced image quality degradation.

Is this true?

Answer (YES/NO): NO